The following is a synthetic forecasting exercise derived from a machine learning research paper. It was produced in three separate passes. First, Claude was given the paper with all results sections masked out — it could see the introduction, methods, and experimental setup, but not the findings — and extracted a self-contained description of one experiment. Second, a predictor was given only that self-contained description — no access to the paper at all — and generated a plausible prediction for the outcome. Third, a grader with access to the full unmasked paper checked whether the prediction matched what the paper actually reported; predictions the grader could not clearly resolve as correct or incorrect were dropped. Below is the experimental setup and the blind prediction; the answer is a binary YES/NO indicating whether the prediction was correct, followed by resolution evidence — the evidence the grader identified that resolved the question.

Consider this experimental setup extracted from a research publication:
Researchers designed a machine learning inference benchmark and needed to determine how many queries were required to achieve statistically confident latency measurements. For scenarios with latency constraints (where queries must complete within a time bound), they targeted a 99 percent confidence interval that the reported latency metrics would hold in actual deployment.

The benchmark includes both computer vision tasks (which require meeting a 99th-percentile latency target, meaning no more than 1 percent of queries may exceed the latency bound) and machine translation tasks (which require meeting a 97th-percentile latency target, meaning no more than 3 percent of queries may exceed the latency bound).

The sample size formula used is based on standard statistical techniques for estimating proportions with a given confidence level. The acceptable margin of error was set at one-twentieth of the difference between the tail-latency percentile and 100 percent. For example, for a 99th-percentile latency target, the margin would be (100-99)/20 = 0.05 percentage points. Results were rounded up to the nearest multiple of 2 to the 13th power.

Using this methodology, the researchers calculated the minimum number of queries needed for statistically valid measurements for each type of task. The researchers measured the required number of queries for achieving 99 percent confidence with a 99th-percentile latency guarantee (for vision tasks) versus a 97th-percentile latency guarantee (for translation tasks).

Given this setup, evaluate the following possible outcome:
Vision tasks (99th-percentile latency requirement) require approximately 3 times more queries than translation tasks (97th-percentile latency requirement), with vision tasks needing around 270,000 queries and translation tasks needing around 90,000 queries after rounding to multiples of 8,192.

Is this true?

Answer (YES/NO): YES